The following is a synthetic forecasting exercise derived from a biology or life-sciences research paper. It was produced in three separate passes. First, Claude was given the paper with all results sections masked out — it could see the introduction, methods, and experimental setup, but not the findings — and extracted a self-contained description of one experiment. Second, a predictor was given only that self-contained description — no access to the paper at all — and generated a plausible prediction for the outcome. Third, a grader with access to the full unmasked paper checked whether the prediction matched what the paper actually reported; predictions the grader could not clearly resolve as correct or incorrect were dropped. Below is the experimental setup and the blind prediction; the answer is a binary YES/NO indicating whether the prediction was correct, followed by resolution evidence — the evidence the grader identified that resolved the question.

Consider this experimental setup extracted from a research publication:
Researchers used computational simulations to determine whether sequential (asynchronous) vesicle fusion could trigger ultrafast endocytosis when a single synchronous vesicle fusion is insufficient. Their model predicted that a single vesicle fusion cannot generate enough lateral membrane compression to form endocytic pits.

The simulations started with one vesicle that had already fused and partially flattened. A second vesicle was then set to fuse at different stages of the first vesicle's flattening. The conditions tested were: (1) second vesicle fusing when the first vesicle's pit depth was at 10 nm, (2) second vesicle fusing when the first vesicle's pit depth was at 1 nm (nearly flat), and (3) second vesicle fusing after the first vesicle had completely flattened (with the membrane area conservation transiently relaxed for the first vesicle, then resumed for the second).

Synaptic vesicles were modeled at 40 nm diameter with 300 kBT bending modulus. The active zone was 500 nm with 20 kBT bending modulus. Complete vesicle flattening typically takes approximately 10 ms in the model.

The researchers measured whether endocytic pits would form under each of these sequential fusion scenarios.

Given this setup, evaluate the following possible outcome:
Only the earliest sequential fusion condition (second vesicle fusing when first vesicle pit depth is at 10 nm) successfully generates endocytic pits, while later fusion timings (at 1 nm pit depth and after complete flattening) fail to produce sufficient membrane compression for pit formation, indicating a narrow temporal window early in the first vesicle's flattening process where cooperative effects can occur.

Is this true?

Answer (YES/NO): NO